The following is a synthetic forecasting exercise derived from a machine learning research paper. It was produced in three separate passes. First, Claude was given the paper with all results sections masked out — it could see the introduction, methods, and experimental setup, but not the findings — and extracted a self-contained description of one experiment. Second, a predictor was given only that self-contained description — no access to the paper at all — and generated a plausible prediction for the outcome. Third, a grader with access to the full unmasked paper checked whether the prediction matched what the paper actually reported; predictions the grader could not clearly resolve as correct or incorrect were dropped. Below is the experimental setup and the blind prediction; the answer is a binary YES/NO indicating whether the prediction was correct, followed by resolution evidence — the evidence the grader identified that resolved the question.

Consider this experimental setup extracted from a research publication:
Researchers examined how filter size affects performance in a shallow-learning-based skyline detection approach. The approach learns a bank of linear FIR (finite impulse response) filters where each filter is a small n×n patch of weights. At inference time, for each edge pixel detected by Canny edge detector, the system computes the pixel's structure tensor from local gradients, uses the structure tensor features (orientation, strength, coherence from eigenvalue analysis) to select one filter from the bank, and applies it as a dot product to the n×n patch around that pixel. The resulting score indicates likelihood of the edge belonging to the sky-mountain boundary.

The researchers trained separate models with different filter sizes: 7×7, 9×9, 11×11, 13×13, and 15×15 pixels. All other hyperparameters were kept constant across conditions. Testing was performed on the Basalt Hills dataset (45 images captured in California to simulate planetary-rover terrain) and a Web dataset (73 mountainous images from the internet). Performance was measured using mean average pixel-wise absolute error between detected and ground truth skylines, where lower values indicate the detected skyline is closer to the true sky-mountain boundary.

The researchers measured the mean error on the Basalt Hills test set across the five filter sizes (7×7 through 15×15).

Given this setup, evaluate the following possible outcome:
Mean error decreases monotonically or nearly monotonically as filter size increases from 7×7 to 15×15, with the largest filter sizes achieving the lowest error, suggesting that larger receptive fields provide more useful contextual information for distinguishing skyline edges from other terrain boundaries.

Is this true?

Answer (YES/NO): NO